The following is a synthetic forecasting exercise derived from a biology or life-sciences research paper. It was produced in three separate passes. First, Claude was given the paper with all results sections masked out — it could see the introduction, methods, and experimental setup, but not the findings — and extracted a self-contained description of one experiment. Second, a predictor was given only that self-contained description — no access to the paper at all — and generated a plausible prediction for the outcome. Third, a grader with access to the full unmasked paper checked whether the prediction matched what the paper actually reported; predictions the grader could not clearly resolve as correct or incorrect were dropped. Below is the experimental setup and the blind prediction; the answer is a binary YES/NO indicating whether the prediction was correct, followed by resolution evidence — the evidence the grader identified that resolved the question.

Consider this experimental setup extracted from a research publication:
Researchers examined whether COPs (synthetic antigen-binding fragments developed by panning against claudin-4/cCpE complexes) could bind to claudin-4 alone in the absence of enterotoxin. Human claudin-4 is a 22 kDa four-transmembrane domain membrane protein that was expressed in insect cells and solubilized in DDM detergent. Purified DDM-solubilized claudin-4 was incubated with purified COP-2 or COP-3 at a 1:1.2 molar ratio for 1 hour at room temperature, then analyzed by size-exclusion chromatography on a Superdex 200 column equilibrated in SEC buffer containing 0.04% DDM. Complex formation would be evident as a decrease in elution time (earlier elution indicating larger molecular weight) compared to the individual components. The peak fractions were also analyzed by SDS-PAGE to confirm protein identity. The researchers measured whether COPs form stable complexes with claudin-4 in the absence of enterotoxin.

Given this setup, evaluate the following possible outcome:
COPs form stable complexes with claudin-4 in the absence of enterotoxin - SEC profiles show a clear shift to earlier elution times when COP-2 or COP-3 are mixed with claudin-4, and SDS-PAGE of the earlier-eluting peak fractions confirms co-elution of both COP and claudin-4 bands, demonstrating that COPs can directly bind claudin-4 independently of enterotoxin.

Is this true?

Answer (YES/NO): NO